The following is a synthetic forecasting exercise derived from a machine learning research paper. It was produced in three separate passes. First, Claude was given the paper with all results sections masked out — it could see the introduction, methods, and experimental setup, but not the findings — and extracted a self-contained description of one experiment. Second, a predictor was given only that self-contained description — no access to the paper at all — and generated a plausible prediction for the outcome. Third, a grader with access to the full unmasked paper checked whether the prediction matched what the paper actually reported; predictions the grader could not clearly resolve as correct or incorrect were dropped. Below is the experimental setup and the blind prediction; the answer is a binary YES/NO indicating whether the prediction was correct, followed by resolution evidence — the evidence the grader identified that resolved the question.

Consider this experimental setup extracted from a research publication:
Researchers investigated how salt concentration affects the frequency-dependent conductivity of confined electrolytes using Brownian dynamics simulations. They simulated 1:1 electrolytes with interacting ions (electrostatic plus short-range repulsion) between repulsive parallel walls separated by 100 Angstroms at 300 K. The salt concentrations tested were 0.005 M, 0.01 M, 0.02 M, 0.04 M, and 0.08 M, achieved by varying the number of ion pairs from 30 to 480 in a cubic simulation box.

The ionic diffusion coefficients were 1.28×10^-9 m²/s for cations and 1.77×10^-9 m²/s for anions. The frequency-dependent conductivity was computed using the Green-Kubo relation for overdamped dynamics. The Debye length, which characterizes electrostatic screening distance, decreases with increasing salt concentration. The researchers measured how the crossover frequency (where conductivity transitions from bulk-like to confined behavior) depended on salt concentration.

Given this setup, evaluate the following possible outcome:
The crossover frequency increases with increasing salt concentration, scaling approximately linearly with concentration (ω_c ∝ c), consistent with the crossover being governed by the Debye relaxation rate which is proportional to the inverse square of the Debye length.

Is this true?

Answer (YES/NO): YES